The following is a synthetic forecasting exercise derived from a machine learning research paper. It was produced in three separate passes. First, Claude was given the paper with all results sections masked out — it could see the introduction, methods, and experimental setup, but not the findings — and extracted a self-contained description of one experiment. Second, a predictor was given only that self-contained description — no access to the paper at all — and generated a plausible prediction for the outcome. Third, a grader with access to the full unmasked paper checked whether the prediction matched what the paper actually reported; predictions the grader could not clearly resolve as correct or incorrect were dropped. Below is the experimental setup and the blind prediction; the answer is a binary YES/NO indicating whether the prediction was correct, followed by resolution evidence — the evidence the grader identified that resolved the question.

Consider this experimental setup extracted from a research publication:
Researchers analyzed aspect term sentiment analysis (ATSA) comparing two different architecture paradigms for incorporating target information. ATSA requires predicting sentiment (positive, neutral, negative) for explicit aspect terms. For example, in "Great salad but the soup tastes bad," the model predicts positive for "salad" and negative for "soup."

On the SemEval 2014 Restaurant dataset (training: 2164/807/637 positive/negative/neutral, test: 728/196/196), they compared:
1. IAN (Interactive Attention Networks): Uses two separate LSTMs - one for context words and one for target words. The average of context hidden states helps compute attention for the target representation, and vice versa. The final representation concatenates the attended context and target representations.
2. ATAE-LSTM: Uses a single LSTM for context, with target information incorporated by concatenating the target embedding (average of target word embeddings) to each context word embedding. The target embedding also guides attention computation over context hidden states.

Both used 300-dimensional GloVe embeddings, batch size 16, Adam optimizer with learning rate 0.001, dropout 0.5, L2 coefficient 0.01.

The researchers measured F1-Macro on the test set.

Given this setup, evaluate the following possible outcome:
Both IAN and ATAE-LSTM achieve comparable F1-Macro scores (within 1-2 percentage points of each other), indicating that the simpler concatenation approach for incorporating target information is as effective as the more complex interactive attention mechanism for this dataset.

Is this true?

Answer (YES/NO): YES